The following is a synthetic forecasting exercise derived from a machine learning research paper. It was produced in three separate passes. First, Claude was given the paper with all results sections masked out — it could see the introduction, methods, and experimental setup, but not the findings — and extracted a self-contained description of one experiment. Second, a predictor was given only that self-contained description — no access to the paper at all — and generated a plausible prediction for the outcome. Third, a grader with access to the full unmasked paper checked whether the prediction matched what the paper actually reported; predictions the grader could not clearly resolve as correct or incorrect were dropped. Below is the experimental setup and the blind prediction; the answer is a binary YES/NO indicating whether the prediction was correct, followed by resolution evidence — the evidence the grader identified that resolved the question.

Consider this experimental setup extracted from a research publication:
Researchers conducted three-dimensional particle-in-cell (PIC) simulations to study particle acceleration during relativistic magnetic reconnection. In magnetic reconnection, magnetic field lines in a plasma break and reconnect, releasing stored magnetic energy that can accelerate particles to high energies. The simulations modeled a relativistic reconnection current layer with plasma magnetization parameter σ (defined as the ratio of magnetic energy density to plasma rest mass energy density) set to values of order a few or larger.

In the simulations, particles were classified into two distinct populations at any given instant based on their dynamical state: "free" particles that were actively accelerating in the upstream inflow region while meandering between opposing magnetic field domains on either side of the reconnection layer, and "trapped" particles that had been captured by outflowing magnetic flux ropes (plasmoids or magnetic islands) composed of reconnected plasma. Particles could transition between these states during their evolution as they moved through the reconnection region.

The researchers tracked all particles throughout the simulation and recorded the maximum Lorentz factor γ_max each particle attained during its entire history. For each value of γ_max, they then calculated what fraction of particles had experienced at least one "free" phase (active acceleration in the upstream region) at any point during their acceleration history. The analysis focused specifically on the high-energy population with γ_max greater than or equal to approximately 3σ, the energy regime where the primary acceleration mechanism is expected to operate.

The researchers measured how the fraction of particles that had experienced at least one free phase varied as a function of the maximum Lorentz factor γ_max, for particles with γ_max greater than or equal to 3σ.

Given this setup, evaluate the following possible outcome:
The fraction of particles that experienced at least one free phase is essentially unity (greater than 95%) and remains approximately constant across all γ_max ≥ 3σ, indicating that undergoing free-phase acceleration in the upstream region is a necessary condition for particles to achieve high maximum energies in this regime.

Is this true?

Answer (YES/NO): NO